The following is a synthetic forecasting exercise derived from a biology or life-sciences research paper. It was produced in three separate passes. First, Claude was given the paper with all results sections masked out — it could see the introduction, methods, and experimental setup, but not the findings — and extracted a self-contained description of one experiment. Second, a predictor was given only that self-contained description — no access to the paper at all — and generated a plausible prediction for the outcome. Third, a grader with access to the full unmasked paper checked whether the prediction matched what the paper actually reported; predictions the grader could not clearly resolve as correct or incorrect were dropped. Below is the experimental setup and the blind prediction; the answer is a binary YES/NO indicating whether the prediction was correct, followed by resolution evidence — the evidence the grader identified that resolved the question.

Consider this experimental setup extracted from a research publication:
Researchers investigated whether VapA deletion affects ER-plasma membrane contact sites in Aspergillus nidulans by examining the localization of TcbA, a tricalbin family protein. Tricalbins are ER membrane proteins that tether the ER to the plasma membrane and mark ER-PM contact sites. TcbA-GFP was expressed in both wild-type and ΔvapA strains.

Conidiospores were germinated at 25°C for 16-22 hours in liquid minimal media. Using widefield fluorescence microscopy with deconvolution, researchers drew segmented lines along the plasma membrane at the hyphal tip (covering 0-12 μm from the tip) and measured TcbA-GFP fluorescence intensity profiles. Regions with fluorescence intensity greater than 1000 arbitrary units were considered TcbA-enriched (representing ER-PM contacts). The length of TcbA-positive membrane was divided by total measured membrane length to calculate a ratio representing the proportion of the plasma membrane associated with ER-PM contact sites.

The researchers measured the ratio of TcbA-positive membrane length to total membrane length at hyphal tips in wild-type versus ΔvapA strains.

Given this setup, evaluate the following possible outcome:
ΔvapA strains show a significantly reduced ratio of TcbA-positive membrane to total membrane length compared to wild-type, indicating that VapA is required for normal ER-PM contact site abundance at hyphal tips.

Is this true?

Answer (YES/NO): NO